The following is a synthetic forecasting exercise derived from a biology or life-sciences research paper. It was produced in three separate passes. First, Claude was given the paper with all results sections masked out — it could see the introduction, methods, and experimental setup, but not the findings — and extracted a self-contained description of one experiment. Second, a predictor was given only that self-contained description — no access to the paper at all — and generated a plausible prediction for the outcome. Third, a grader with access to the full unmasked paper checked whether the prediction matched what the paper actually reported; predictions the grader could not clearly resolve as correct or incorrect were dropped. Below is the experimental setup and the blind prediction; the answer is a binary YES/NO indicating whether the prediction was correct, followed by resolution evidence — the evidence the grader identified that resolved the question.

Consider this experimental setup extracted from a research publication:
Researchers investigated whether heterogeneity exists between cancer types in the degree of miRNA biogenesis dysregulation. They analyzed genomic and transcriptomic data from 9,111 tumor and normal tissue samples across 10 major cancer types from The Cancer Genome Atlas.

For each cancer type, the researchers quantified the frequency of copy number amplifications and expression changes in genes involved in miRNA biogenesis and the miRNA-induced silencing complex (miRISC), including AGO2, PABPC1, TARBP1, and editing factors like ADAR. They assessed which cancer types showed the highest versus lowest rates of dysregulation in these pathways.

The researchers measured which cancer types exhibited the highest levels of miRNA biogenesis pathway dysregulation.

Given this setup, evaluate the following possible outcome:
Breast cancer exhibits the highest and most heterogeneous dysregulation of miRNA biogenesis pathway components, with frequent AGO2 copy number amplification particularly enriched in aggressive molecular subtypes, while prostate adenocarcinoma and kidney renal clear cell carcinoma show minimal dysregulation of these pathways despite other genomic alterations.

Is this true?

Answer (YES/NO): NO